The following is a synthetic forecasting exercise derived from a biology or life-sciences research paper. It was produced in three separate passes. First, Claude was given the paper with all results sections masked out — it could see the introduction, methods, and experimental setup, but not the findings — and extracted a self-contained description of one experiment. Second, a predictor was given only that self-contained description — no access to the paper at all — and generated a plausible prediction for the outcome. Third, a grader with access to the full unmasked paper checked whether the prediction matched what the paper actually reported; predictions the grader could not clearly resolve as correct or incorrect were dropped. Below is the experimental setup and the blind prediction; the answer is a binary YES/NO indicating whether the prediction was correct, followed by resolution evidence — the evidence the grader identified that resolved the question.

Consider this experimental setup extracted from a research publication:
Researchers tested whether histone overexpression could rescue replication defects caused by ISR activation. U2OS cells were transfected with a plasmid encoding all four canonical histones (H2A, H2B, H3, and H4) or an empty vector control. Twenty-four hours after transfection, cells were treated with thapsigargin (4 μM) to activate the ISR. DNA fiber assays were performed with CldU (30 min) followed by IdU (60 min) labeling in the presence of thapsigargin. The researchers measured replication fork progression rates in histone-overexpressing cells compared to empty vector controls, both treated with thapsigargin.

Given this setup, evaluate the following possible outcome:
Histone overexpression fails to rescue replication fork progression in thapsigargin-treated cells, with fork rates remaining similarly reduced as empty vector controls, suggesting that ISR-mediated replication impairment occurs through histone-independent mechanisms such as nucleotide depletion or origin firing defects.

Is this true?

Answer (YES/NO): NO